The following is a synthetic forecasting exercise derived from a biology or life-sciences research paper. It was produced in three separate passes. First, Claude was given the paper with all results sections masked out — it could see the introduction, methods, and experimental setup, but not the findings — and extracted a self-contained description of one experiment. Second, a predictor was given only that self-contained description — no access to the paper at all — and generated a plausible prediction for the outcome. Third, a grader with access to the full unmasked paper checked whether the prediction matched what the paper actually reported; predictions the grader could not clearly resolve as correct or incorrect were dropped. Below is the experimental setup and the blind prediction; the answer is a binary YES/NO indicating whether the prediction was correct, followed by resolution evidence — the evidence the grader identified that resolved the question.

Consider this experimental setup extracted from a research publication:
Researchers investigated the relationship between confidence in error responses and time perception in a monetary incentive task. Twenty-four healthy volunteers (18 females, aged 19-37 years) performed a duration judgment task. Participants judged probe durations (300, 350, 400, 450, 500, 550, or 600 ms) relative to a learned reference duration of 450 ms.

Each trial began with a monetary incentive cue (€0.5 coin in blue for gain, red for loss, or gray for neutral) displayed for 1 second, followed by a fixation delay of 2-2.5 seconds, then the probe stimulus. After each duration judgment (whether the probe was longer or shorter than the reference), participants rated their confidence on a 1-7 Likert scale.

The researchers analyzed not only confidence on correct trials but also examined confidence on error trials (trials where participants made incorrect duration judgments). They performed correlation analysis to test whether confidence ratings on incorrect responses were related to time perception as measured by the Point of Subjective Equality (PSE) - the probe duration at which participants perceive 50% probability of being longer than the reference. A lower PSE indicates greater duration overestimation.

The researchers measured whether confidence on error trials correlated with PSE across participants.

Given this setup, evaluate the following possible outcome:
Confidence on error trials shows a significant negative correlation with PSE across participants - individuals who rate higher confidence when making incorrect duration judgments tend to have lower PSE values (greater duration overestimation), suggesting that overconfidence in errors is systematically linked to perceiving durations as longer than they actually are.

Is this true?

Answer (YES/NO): YES